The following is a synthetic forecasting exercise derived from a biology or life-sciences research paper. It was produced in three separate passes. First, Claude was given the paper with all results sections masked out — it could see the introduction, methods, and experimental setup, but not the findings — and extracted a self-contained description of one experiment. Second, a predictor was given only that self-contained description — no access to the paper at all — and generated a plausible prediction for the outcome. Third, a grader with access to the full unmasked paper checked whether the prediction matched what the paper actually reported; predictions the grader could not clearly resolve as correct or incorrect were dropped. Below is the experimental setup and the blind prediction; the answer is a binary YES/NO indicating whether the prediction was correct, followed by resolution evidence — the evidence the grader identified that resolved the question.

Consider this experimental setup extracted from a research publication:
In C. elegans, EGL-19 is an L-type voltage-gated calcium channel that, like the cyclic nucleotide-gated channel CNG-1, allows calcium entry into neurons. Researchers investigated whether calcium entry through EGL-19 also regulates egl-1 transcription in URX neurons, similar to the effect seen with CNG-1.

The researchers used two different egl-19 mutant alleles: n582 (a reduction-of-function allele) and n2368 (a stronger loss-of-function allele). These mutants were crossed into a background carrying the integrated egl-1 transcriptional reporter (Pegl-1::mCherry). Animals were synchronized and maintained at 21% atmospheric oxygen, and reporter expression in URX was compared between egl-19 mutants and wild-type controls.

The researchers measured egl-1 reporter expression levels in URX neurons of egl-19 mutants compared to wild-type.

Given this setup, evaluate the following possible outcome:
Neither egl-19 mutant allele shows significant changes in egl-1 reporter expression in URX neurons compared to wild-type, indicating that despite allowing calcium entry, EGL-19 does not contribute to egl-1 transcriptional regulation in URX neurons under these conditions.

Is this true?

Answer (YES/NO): NO